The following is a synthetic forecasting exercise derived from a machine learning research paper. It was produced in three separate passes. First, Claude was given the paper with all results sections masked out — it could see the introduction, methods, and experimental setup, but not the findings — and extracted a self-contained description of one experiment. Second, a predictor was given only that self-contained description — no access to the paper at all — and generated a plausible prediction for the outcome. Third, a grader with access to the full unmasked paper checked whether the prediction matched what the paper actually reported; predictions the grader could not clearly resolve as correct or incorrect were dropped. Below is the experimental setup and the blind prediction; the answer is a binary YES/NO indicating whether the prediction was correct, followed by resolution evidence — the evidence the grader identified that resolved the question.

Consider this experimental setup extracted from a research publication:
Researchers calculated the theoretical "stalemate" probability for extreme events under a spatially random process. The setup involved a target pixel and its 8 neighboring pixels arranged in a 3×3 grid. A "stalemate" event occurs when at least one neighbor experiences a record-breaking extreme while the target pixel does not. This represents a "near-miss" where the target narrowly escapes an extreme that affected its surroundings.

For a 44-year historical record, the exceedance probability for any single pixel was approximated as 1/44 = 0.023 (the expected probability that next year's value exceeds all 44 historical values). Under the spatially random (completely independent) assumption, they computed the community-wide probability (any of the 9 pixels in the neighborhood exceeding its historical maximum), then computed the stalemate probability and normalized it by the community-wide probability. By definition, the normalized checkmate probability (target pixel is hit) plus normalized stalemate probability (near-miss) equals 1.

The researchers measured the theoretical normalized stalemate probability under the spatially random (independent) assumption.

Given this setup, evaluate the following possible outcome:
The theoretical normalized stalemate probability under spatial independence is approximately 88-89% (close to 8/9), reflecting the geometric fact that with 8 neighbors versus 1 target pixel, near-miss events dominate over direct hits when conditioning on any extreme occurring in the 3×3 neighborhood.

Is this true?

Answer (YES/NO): YES